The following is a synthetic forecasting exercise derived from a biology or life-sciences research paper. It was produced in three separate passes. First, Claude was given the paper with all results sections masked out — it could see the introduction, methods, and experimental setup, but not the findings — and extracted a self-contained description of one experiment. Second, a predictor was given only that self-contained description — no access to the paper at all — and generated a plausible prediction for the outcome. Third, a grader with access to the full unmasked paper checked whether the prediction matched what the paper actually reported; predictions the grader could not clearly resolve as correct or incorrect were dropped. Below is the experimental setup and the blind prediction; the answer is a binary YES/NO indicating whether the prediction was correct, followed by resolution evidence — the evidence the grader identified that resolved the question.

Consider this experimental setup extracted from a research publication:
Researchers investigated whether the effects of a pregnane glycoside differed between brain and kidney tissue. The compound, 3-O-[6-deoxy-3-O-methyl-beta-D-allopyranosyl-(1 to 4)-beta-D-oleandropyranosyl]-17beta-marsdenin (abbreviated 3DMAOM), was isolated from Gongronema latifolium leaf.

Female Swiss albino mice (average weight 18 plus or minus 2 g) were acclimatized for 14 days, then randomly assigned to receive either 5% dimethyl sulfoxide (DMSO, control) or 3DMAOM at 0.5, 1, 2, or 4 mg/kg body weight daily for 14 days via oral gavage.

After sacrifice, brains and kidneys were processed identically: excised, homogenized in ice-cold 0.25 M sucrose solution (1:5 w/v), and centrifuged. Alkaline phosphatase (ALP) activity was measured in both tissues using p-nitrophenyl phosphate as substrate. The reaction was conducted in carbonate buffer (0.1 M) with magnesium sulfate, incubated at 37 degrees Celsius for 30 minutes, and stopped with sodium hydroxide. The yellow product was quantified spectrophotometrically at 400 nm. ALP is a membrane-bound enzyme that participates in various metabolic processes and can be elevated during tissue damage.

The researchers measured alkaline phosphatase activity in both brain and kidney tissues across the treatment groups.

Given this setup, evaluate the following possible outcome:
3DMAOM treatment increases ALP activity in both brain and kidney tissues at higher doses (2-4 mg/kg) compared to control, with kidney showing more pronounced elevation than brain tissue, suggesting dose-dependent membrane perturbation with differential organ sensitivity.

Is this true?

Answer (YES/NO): NO